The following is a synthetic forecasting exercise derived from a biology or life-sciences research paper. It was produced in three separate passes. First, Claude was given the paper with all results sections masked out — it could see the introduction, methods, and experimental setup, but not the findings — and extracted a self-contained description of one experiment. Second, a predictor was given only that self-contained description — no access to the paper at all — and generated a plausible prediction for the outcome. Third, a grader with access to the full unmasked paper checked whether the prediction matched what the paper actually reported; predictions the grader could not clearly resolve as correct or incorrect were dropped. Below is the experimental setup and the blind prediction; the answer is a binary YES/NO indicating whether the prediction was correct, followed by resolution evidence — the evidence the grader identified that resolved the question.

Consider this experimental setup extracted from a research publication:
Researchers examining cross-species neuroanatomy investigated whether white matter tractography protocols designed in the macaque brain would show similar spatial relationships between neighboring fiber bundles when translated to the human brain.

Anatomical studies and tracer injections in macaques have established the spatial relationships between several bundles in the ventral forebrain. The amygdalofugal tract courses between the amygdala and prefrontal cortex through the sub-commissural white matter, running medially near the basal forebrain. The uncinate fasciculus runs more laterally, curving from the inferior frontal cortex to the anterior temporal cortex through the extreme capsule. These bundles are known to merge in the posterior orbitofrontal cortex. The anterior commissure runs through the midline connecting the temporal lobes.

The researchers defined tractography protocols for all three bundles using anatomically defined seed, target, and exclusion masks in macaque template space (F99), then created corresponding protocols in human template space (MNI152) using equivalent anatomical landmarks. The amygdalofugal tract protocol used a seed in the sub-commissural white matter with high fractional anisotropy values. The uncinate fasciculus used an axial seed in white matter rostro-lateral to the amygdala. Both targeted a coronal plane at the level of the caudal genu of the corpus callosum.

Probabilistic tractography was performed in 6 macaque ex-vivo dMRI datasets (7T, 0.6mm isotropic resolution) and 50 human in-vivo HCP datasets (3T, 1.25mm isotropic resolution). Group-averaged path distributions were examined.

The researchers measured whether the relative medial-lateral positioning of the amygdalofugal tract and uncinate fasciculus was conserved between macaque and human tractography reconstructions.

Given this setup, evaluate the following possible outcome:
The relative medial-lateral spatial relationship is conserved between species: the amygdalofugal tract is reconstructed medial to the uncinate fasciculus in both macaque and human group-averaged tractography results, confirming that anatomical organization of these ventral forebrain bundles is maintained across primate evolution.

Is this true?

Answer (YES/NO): YES